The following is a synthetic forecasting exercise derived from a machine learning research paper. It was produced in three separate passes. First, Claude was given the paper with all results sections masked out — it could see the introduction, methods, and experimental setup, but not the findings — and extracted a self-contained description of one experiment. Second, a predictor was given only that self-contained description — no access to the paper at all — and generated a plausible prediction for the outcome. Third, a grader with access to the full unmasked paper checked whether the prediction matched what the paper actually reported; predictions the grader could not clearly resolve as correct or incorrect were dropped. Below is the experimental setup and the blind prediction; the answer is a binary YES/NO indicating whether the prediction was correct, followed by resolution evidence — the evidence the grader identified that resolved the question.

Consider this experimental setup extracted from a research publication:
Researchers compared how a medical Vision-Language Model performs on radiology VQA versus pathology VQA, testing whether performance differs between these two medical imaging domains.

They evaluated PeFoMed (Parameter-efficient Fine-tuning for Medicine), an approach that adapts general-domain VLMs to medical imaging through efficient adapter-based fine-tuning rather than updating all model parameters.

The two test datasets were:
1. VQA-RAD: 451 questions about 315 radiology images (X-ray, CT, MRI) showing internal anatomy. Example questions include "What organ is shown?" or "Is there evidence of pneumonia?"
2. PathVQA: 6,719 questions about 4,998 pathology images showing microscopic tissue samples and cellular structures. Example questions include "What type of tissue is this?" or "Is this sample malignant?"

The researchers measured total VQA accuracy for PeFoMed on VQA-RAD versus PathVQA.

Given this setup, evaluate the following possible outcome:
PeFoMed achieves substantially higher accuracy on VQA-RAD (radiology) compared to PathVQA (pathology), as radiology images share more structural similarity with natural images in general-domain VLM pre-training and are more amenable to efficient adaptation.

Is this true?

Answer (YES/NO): YES